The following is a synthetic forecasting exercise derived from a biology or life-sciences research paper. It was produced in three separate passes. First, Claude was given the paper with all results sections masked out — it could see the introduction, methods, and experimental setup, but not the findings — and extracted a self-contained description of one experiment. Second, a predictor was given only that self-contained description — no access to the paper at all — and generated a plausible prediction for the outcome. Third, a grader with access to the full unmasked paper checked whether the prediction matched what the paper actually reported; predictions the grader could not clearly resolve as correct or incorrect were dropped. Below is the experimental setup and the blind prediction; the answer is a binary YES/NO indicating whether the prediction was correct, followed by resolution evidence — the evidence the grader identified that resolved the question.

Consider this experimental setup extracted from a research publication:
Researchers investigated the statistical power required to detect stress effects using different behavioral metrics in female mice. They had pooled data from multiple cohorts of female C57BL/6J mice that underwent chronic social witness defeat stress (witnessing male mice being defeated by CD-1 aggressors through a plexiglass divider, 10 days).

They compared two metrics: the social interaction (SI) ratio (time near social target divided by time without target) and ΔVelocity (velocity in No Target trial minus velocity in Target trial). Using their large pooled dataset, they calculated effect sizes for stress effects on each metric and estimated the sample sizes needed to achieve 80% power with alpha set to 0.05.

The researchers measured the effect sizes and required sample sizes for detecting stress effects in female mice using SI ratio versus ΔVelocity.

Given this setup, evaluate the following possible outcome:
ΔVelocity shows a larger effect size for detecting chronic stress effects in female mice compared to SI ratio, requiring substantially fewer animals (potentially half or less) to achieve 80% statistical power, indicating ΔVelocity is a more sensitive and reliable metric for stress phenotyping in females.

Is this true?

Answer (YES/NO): YES